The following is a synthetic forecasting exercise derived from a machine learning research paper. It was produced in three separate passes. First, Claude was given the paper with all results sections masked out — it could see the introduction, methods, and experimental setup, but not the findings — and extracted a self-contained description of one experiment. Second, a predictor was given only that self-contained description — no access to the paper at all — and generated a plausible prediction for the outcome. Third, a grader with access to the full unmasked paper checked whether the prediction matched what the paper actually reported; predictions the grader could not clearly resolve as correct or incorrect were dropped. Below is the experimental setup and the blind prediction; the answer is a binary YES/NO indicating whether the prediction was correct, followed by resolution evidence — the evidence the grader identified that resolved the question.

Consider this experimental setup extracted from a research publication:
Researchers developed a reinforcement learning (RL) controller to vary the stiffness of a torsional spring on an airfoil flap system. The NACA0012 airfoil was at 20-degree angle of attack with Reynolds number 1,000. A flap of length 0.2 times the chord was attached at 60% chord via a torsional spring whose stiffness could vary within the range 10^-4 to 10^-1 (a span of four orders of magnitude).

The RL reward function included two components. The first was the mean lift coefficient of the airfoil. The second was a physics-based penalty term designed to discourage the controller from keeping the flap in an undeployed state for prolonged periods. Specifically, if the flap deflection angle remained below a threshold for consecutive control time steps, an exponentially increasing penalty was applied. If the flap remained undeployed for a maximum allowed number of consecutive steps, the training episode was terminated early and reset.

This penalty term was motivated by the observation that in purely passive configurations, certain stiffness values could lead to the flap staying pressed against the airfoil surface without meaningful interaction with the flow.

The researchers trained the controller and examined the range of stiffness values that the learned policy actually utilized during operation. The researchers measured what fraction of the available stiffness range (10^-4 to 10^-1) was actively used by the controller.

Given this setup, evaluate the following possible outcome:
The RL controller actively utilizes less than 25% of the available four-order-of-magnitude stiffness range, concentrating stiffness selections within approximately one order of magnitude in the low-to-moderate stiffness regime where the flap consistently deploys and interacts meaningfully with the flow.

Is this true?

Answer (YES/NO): NO